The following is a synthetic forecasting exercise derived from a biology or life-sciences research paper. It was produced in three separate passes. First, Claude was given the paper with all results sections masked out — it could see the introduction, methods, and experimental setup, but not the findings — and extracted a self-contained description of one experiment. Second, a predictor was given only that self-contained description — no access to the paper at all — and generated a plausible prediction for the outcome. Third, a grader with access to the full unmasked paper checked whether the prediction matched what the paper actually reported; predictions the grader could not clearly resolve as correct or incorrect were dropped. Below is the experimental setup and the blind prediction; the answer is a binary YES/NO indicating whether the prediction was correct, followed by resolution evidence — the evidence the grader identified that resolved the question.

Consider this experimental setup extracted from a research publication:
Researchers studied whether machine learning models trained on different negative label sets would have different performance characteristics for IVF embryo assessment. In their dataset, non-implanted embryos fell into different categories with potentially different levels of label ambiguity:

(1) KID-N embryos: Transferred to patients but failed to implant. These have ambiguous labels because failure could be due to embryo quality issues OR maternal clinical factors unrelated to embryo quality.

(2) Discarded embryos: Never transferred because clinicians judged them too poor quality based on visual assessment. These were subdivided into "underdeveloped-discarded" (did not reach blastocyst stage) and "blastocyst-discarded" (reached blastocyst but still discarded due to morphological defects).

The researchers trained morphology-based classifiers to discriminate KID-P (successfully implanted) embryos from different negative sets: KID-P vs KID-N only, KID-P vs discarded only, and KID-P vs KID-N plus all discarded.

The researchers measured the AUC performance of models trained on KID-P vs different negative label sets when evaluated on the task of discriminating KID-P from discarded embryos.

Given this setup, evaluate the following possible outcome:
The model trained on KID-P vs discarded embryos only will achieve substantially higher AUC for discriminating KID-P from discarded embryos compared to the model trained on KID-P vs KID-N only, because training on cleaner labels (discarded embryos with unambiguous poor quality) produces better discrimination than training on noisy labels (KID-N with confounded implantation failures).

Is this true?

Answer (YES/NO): YES